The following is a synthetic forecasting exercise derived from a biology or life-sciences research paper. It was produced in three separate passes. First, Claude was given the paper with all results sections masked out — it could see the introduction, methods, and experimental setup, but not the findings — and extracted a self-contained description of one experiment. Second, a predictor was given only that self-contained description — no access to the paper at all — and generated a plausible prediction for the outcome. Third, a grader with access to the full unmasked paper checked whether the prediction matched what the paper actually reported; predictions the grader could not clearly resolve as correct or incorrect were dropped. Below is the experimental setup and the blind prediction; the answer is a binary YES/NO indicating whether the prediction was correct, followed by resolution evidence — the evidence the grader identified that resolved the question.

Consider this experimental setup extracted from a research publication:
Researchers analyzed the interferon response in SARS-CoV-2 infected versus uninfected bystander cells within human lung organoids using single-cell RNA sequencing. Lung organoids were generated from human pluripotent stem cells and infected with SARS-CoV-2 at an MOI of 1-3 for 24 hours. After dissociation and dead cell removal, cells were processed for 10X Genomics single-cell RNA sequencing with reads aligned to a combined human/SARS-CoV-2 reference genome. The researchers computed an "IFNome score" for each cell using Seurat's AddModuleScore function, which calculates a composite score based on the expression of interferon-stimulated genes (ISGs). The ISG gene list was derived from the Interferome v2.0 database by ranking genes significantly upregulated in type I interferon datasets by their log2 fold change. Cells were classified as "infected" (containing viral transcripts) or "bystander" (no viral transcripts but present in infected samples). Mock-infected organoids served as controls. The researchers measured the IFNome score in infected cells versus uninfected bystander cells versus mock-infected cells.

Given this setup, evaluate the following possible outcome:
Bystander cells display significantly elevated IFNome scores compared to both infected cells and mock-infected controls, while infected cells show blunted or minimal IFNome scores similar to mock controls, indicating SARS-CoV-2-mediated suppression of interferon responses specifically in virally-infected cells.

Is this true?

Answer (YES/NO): NO